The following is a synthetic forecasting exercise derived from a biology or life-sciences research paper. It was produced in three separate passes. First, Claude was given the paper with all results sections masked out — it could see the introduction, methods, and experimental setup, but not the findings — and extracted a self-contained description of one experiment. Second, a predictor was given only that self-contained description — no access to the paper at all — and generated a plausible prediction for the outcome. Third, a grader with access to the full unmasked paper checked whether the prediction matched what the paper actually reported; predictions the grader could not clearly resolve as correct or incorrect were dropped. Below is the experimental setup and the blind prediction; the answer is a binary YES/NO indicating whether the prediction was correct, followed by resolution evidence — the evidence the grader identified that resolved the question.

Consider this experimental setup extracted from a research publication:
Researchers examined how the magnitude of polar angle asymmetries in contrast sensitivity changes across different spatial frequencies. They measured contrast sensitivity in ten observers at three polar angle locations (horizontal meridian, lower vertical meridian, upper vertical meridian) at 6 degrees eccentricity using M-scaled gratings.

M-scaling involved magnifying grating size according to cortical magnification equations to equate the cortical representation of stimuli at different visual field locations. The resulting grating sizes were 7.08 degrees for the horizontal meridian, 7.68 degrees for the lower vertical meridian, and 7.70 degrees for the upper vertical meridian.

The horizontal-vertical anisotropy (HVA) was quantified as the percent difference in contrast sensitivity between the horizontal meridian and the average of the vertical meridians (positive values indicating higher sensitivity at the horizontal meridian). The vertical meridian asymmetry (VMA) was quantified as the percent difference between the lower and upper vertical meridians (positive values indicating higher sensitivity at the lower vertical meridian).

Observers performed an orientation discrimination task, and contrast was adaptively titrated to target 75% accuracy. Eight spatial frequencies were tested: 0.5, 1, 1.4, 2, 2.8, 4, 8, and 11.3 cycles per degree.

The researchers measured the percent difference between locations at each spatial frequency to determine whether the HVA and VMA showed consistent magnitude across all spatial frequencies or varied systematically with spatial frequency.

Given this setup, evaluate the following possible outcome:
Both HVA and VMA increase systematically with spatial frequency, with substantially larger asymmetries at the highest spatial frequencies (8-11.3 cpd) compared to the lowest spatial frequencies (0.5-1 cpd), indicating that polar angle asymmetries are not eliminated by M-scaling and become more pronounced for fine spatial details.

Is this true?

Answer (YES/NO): YES